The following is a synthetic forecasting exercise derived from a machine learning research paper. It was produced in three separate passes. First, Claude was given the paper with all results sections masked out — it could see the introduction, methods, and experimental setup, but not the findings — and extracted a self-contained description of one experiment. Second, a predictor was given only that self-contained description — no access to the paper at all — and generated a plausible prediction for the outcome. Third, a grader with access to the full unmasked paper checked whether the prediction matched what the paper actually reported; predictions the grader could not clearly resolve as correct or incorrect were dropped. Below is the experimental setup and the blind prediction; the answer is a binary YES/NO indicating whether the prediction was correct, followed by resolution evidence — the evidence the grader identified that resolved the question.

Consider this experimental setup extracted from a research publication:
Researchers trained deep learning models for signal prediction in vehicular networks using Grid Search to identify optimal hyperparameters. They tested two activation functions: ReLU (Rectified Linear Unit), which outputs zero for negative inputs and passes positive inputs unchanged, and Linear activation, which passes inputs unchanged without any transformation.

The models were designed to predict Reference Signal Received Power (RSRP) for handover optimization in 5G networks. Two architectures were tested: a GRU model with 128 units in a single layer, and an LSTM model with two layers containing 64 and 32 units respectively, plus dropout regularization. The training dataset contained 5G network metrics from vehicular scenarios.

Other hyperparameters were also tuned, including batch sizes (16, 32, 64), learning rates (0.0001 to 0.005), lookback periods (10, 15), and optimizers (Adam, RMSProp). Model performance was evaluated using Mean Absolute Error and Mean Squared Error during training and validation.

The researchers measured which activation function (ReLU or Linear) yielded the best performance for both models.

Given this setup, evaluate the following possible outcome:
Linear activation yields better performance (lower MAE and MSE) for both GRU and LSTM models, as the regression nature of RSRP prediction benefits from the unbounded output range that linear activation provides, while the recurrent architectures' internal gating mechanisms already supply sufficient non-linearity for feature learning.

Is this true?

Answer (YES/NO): NO